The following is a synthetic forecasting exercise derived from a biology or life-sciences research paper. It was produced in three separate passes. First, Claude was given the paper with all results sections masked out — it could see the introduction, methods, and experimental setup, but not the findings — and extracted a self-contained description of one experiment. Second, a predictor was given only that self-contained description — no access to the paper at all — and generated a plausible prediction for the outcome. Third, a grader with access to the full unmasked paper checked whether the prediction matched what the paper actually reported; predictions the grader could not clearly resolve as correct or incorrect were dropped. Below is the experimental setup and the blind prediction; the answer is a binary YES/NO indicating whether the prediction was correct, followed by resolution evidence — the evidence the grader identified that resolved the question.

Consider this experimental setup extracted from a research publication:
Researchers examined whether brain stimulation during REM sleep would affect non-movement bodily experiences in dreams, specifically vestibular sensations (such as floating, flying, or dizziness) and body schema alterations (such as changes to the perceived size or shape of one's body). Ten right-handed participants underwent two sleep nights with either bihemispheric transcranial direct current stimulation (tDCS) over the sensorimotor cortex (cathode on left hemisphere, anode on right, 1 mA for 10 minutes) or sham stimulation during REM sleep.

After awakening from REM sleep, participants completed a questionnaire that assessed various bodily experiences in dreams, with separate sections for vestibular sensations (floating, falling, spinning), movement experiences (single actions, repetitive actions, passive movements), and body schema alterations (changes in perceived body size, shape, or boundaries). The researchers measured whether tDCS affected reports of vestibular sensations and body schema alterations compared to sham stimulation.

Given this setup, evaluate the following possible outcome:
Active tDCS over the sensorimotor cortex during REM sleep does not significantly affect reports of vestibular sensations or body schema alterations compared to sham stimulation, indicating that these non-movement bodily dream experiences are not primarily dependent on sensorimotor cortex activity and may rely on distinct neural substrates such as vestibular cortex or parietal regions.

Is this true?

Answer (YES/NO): YES